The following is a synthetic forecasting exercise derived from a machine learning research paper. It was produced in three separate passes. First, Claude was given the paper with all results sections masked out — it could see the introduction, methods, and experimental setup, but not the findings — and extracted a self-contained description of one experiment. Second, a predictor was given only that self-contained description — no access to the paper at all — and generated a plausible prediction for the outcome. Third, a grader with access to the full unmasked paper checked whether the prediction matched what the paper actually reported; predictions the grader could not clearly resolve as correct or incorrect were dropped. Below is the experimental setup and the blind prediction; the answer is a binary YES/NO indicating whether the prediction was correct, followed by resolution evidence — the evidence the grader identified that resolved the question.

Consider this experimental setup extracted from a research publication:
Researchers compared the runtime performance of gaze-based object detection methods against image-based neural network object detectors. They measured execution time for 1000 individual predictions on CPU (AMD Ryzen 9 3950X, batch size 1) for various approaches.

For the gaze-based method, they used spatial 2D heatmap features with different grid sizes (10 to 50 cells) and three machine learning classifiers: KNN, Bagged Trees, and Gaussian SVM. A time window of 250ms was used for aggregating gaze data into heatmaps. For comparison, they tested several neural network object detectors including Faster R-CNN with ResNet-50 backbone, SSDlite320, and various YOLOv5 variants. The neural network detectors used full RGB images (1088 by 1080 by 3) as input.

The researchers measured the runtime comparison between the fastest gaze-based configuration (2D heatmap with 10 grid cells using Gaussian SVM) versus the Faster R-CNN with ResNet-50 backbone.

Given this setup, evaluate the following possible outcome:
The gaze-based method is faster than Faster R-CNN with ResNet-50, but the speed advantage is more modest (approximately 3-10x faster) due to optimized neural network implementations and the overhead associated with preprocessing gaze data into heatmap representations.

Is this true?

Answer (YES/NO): NO